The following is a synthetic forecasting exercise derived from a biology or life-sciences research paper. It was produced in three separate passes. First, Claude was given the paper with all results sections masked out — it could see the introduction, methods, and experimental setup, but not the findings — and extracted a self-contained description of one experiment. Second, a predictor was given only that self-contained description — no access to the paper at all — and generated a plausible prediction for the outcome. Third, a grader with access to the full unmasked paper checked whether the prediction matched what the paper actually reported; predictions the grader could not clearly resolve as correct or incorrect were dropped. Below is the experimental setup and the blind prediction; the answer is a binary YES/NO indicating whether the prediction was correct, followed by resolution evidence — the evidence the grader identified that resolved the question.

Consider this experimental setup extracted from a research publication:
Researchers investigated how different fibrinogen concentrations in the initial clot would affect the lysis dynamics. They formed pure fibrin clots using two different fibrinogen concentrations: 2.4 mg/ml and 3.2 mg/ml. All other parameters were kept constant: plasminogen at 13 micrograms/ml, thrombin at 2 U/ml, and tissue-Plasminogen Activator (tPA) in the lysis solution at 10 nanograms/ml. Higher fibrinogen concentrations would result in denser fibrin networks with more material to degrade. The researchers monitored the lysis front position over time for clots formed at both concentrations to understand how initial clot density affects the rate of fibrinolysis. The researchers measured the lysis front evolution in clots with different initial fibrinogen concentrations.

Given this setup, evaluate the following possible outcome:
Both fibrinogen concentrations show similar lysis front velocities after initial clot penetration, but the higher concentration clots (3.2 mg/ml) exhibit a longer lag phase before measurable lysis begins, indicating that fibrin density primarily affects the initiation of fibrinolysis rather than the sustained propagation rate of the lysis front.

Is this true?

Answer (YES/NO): NO